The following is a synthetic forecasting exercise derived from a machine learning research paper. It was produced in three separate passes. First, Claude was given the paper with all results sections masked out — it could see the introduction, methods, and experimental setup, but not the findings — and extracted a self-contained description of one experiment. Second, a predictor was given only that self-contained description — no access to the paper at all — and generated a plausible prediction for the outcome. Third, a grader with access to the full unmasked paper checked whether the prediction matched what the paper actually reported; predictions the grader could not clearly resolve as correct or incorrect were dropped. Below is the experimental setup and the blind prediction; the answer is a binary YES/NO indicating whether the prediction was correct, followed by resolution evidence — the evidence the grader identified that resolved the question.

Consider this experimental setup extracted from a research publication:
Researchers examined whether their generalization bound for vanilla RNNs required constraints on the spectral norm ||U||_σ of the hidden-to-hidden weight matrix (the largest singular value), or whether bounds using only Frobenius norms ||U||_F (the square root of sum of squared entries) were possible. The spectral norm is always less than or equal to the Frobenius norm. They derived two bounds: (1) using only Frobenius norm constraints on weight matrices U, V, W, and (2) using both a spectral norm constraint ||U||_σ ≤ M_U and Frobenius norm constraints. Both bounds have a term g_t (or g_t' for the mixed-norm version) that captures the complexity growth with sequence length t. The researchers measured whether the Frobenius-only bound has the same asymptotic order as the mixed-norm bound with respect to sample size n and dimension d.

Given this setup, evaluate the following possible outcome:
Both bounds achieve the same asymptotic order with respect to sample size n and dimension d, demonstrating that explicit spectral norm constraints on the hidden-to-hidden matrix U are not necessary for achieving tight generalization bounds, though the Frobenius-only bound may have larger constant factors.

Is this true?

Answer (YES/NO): YES